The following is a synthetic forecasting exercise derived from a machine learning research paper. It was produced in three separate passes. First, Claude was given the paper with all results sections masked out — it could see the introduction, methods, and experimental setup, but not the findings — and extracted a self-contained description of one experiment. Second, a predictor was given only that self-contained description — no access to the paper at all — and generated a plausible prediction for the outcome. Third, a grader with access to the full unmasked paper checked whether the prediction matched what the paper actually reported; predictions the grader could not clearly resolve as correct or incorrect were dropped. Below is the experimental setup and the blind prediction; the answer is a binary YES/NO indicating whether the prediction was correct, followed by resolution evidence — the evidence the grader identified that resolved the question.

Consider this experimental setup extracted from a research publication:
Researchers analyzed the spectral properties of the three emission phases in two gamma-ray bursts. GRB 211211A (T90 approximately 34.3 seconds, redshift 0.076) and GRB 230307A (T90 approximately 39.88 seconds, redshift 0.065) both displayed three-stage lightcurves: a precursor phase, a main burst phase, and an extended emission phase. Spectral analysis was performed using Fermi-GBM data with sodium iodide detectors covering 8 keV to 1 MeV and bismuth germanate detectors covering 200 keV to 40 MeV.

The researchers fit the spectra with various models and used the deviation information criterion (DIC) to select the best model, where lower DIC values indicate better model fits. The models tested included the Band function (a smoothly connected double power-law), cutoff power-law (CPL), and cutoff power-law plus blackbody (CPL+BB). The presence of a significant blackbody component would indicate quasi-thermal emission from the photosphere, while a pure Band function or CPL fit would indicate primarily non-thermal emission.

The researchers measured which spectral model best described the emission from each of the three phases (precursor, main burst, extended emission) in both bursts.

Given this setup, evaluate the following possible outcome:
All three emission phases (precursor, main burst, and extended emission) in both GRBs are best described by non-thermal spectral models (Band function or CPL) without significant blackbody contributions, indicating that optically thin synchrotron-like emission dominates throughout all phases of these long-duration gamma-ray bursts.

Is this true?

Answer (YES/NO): NO